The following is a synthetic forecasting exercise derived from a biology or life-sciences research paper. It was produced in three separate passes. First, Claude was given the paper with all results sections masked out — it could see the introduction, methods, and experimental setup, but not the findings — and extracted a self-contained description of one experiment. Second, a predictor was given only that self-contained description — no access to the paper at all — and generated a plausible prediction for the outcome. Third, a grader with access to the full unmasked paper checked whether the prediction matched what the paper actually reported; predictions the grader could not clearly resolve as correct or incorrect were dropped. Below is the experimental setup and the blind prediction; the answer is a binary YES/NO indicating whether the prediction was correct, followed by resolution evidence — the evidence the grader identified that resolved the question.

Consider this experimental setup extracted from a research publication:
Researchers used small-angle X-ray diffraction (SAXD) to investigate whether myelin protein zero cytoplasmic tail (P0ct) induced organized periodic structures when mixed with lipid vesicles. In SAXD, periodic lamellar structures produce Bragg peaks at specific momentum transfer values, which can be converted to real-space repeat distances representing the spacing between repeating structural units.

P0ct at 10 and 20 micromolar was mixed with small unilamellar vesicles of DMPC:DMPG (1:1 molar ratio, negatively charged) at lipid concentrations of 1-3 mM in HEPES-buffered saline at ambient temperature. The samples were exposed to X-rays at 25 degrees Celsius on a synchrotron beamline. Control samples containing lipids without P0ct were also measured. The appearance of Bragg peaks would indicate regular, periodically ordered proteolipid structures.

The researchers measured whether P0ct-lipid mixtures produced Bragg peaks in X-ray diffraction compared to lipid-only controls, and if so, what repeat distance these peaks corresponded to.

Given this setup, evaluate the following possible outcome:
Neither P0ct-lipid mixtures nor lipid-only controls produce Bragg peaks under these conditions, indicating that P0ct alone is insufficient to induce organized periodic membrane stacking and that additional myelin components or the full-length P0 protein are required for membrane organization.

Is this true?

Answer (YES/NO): NO